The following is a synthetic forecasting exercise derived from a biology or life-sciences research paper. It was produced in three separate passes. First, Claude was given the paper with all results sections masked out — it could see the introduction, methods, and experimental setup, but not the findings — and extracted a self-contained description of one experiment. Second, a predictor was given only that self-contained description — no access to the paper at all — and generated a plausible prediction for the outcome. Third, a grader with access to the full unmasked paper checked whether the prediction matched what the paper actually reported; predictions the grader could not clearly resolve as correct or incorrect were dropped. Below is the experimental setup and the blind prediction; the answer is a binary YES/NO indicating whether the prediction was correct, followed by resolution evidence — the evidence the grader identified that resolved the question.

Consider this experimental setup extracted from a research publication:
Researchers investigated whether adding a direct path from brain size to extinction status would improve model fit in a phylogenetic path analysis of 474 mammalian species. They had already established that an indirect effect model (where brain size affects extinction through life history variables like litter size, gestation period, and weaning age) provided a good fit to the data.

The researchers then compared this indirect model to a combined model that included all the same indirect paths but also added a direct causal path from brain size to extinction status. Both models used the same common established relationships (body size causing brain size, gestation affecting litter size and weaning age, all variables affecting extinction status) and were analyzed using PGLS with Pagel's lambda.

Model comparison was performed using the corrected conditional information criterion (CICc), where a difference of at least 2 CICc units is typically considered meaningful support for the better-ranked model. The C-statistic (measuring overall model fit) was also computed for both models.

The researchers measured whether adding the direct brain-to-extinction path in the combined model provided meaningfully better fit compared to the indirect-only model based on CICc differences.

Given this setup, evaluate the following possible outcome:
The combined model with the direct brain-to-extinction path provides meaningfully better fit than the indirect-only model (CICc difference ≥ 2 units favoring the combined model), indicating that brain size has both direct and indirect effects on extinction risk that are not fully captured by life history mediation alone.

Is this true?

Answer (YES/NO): NO